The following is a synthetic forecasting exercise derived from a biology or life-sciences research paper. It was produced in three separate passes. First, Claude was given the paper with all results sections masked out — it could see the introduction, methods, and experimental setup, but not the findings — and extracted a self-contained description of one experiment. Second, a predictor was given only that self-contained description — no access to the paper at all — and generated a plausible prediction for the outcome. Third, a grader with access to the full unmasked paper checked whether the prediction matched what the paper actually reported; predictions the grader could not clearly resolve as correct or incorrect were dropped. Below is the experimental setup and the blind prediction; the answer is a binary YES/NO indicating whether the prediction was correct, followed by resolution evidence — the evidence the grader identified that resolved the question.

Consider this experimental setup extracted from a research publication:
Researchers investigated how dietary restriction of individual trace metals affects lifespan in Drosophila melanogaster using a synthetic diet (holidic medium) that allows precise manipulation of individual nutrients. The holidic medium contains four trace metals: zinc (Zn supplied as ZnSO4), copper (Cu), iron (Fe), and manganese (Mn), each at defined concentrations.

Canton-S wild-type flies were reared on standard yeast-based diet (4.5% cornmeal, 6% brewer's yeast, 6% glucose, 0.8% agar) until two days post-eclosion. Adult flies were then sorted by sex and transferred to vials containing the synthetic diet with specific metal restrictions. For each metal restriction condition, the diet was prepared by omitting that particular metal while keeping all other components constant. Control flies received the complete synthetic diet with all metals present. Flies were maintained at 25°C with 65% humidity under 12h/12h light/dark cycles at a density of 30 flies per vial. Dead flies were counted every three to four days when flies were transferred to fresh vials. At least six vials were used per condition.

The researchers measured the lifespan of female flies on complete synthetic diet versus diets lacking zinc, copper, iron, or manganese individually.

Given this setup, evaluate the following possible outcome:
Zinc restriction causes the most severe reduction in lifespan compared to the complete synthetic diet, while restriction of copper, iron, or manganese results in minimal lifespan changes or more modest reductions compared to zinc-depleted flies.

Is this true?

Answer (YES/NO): NO